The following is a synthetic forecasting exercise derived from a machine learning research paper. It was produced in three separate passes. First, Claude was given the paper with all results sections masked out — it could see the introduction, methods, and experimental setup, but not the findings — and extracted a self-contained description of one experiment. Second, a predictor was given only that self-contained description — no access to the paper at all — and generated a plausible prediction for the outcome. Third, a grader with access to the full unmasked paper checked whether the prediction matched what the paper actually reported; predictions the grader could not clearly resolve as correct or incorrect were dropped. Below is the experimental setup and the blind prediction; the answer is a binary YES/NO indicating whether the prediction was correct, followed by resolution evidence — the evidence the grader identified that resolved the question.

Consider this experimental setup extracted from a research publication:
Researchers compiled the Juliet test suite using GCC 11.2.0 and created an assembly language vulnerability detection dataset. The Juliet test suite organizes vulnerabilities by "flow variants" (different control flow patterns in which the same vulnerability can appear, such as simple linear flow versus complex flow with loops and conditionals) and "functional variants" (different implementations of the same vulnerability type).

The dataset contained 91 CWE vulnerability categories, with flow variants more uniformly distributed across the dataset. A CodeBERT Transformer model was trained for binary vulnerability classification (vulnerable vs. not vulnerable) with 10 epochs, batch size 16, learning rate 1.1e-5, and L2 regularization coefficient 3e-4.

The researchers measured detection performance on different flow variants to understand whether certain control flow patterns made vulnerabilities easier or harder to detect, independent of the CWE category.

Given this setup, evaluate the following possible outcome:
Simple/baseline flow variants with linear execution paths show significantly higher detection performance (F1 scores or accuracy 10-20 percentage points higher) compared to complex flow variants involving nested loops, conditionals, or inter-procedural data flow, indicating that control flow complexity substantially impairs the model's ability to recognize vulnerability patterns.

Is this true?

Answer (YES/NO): NO